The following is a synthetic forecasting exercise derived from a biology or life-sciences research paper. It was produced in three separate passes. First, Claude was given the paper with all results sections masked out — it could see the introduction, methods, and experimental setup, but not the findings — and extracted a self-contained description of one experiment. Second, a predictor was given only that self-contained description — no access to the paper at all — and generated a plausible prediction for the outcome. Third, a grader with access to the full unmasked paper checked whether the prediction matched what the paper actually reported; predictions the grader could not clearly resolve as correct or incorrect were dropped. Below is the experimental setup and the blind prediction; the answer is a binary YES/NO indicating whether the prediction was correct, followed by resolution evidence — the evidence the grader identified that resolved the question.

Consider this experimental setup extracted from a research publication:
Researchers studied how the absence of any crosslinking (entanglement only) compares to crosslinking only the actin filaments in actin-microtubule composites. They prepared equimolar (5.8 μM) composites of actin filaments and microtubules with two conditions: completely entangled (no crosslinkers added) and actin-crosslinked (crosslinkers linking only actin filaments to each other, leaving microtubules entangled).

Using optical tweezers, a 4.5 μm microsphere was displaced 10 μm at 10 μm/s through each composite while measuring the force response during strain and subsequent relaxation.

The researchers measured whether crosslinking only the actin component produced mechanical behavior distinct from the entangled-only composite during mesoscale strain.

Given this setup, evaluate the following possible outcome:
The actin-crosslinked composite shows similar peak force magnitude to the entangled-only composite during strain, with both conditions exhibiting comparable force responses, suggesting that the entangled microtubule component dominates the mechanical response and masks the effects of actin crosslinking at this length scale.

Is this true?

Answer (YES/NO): NO